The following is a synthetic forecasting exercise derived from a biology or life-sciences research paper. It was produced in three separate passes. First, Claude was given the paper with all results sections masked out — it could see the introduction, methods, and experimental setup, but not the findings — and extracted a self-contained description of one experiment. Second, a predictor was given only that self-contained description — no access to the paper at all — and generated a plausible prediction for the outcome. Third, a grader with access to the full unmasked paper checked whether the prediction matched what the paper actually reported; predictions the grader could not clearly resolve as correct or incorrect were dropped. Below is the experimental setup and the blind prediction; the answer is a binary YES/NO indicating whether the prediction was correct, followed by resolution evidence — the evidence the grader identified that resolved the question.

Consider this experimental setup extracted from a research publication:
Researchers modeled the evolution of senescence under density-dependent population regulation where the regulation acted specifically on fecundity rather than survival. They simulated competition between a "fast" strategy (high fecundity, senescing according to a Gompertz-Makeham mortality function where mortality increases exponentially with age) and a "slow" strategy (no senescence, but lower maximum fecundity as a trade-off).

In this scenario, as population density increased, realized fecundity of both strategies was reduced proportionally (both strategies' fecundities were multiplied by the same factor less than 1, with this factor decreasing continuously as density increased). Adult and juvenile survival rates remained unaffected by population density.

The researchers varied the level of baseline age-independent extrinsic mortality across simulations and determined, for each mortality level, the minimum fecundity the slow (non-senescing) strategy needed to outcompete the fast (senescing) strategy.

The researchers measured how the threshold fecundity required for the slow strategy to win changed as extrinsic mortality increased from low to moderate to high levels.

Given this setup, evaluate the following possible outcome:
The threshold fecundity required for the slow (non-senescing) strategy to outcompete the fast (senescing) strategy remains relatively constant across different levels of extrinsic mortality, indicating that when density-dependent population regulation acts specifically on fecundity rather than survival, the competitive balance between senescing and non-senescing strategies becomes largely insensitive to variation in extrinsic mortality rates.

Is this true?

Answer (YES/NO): NO